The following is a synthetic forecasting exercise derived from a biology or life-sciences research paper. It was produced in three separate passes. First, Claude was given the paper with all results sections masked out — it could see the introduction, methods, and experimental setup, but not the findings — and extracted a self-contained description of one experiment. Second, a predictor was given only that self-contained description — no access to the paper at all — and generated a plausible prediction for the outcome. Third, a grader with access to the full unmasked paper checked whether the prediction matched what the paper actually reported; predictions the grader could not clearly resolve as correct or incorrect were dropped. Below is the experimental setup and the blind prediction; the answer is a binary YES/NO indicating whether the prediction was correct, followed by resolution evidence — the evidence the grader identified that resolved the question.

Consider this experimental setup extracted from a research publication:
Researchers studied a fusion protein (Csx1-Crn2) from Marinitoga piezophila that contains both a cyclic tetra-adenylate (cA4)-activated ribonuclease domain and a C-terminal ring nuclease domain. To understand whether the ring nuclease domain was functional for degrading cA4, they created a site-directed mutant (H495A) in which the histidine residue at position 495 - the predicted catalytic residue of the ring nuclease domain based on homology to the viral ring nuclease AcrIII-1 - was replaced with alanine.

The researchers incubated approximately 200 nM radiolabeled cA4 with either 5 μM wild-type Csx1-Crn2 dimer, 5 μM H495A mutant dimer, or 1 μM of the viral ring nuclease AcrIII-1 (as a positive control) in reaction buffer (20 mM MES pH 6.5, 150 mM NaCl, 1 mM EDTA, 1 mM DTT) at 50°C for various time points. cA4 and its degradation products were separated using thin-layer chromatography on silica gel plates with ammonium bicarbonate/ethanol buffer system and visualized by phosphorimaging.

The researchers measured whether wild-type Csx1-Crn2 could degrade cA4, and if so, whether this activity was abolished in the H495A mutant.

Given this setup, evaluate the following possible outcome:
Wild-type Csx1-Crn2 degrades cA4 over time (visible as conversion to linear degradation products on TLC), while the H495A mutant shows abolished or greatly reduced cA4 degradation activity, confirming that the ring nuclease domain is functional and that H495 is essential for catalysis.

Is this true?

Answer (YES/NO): YES